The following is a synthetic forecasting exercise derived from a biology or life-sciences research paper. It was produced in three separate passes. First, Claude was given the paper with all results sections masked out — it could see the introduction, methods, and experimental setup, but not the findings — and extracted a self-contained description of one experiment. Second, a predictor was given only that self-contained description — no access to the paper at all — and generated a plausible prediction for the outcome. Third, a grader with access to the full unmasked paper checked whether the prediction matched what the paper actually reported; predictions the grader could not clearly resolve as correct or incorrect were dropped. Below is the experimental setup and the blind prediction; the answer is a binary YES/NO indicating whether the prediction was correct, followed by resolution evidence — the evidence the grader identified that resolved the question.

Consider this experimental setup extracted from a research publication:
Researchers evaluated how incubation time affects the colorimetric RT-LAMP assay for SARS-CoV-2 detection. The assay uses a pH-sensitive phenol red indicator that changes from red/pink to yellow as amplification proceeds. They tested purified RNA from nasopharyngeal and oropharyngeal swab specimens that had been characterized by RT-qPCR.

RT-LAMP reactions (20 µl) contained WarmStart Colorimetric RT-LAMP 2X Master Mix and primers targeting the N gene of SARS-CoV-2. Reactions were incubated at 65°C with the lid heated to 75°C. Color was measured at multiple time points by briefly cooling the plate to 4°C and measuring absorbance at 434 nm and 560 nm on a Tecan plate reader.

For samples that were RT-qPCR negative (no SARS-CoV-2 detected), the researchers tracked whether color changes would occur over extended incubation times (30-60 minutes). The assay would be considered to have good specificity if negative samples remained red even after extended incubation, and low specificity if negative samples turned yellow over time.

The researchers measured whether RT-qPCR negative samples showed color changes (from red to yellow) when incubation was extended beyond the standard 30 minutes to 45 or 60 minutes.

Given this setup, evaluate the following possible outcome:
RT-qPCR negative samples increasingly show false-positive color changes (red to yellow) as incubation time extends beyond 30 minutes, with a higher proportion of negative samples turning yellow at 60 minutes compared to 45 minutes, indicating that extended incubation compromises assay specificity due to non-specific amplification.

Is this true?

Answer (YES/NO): YES